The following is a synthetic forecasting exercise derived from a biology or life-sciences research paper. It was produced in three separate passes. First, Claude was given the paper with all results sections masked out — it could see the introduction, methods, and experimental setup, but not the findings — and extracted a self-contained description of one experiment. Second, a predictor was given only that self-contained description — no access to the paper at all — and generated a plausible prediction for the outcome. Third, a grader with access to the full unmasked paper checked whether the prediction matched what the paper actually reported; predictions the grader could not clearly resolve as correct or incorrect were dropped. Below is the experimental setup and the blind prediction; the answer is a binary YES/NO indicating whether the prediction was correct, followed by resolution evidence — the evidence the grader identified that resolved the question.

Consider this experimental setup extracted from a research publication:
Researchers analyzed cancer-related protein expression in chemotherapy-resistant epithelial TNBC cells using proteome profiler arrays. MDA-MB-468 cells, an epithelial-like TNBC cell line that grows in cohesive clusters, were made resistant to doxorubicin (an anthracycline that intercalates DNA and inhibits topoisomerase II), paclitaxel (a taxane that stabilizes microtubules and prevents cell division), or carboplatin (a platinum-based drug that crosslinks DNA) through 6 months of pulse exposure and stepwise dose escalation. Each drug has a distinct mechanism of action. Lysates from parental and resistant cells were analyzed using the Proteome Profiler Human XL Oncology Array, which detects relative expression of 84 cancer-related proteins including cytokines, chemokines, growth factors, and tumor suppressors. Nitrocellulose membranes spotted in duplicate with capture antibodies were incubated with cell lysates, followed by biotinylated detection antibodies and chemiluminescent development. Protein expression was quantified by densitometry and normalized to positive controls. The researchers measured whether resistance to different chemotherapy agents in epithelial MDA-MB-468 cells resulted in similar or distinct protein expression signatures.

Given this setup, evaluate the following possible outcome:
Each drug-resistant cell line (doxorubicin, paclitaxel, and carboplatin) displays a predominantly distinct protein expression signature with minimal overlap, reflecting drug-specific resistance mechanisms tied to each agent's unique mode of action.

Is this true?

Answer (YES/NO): NO